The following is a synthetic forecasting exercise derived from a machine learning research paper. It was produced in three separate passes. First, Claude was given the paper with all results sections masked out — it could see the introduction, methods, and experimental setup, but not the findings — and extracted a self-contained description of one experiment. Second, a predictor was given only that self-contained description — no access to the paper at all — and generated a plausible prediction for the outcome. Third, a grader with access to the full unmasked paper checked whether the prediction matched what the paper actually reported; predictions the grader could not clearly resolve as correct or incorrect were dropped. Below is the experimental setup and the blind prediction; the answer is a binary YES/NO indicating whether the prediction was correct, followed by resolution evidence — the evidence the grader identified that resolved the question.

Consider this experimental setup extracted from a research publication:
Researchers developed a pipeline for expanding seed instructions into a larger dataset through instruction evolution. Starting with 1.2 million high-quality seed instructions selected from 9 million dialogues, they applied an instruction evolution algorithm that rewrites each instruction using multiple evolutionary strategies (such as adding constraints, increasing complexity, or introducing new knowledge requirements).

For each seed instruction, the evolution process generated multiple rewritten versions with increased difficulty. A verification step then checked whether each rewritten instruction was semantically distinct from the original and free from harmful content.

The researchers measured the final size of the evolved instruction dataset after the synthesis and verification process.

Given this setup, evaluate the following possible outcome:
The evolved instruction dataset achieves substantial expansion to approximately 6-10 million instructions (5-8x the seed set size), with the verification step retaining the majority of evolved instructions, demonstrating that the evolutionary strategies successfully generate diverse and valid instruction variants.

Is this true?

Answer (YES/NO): NO